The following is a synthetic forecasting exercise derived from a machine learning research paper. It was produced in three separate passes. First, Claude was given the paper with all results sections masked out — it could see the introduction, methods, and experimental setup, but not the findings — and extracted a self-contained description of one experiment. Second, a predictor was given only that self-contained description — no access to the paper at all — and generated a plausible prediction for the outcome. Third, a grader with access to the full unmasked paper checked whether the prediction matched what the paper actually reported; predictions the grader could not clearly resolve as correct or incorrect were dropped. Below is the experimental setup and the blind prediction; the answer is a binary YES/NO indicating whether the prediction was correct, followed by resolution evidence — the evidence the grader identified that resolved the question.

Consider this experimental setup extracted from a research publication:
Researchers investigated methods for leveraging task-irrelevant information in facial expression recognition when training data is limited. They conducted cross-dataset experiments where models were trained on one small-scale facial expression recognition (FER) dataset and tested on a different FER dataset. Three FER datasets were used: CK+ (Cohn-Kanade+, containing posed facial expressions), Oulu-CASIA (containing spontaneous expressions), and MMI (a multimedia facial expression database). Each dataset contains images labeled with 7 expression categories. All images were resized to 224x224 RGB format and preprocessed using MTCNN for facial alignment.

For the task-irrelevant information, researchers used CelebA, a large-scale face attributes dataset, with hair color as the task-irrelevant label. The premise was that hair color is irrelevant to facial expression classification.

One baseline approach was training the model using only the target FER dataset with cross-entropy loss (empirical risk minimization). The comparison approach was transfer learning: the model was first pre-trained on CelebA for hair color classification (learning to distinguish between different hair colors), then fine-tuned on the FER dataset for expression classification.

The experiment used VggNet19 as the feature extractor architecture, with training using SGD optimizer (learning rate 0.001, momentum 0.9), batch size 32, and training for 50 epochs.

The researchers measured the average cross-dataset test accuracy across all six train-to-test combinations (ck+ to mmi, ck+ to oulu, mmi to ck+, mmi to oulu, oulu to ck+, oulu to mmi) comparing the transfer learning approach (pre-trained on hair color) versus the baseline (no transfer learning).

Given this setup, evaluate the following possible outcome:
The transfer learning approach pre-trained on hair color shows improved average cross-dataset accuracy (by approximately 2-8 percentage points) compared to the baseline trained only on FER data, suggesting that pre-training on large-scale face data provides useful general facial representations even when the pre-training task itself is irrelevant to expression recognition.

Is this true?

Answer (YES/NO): NO